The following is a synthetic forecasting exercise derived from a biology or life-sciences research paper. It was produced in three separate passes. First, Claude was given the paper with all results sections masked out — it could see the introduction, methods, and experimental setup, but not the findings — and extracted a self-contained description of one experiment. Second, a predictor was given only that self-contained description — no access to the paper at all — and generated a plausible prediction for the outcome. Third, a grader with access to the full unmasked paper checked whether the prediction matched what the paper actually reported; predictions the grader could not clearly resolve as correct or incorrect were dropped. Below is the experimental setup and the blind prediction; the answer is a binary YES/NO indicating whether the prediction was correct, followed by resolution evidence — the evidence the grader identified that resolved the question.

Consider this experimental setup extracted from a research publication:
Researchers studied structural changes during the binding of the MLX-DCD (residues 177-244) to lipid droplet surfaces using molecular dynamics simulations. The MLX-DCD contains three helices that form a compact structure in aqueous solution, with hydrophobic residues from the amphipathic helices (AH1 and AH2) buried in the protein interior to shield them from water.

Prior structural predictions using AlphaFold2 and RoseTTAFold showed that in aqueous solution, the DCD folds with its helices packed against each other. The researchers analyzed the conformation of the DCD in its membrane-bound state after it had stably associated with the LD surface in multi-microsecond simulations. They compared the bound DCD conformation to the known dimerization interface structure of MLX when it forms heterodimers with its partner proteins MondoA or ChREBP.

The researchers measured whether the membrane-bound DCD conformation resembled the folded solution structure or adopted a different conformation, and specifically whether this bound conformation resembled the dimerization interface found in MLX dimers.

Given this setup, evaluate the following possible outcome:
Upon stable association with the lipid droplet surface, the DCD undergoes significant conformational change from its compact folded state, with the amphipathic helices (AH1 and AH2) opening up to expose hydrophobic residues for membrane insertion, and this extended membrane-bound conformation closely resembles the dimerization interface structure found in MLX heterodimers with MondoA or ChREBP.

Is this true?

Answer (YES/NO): YES